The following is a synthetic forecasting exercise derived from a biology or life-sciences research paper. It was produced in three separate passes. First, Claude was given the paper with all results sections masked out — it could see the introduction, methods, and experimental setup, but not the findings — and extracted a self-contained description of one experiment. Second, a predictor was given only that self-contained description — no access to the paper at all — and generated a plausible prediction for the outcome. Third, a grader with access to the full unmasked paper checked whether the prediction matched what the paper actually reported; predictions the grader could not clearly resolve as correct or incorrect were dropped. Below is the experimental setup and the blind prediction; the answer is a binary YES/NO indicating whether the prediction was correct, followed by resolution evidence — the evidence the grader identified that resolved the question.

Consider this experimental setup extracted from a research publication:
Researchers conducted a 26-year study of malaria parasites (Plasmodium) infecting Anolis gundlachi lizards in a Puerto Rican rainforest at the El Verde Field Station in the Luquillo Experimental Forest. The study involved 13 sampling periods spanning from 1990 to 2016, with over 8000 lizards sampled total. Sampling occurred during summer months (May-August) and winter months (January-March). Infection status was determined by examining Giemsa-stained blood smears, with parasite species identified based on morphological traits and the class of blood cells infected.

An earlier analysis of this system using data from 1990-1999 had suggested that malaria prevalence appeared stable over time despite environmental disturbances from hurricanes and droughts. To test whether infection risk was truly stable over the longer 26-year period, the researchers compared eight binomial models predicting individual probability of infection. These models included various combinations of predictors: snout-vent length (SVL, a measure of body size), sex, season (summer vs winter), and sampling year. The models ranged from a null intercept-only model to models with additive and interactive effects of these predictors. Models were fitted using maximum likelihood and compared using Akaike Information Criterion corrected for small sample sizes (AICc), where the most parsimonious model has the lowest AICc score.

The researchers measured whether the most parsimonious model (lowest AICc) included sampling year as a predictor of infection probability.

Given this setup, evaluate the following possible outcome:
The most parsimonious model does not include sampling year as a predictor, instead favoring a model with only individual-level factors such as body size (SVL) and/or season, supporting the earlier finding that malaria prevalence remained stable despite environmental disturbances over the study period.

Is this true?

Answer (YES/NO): NO